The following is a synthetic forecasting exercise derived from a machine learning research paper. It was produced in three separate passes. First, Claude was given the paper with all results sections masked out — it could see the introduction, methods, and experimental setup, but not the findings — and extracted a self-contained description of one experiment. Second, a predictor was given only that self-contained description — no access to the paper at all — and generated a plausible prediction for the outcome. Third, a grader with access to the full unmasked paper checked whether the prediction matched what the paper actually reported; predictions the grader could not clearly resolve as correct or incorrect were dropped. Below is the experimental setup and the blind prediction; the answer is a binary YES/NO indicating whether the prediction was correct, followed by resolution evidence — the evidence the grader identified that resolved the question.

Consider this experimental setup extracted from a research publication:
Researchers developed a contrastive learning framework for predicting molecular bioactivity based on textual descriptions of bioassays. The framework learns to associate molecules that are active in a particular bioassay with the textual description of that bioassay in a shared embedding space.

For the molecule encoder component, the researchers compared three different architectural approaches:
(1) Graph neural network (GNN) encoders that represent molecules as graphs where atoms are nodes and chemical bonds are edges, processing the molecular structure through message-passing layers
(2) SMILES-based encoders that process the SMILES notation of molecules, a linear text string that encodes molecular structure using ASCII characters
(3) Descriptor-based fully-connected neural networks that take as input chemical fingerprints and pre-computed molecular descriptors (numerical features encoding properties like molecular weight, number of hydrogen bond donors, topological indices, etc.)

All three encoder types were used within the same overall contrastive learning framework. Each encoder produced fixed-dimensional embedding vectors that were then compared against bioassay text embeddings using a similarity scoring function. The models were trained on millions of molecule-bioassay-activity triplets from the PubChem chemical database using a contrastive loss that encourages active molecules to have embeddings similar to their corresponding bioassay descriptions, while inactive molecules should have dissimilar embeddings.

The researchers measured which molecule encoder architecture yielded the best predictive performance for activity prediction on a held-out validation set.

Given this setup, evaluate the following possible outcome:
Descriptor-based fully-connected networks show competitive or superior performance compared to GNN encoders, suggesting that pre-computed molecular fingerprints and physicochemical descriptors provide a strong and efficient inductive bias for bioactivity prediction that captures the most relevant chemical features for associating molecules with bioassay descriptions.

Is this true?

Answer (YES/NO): YES